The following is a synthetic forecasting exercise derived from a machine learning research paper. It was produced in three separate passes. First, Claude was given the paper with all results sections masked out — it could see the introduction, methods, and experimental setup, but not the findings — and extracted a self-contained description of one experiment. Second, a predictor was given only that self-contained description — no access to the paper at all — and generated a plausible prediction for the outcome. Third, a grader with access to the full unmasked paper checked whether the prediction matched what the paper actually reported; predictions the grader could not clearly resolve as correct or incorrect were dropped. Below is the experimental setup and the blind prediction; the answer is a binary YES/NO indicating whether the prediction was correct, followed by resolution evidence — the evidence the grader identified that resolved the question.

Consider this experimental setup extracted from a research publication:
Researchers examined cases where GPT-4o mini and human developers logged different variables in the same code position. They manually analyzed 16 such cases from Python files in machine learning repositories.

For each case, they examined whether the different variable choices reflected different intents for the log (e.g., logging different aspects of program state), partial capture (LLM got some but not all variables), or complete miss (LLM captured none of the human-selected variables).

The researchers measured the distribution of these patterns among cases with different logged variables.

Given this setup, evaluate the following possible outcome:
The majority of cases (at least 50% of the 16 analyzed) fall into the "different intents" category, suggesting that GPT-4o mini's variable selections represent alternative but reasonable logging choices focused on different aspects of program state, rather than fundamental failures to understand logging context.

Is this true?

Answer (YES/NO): NO